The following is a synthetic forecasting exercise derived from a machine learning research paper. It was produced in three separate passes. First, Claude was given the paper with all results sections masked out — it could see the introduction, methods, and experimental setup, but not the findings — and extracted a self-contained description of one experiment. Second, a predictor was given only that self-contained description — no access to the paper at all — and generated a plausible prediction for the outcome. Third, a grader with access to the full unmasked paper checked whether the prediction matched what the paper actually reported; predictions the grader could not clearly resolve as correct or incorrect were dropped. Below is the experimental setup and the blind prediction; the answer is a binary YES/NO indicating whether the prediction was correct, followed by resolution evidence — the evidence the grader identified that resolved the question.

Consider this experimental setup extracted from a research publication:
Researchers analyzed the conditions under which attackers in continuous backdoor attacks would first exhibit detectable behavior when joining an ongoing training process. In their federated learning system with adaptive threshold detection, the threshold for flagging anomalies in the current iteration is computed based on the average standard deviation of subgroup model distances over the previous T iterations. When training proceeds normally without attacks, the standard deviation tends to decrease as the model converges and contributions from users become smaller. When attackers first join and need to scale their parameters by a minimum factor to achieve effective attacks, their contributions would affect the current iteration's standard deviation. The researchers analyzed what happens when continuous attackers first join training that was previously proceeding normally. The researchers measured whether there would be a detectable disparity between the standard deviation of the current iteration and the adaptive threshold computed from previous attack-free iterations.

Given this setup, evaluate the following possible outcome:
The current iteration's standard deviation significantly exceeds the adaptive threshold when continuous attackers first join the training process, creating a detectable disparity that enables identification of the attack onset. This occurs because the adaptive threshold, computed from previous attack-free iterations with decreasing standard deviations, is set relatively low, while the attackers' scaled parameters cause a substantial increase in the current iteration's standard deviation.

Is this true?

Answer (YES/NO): YES